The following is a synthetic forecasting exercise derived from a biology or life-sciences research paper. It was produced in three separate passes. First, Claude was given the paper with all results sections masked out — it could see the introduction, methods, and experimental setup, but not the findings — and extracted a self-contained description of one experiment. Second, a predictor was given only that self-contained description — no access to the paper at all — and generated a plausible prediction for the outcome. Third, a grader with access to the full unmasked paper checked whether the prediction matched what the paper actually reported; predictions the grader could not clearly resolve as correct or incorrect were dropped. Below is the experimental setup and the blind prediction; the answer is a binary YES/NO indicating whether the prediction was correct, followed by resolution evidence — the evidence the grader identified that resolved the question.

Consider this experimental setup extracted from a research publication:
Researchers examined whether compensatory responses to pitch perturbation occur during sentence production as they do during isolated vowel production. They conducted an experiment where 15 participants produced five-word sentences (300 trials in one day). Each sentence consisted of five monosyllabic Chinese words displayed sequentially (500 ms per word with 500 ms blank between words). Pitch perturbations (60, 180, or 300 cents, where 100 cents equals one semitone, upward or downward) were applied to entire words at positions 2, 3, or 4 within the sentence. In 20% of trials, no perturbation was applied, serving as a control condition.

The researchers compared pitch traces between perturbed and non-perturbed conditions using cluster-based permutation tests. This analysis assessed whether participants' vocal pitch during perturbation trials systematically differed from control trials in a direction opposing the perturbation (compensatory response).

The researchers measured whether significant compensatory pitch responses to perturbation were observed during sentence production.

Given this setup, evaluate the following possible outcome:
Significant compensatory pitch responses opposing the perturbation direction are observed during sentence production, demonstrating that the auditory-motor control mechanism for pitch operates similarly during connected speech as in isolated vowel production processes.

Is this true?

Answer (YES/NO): YES